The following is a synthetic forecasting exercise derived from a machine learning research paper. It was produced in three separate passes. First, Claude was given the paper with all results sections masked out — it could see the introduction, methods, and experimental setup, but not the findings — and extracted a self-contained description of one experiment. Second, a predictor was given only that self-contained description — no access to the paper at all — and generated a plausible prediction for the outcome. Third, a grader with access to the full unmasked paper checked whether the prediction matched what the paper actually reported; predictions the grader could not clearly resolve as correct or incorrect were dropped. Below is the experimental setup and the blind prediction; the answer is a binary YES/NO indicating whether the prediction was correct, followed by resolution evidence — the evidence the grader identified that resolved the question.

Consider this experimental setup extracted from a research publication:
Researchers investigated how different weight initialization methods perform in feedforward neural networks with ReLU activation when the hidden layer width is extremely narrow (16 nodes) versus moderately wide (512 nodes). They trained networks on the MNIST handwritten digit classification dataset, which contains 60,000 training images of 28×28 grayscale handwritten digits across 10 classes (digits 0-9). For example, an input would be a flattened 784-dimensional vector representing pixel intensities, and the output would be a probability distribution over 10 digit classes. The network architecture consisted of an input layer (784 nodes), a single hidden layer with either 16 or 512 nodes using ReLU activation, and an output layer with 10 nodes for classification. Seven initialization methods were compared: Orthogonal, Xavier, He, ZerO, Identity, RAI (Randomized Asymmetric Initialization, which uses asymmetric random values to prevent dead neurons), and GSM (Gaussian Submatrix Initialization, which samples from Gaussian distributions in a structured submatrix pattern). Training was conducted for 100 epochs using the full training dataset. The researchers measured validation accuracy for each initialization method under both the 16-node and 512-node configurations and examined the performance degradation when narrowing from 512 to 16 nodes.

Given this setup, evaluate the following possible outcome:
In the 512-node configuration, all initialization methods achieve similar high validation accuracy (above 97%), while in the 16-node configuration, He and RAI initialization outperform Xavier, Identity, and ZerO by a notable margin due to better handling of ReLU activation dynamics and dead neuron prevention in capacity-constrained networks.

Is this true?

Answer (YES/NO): NO